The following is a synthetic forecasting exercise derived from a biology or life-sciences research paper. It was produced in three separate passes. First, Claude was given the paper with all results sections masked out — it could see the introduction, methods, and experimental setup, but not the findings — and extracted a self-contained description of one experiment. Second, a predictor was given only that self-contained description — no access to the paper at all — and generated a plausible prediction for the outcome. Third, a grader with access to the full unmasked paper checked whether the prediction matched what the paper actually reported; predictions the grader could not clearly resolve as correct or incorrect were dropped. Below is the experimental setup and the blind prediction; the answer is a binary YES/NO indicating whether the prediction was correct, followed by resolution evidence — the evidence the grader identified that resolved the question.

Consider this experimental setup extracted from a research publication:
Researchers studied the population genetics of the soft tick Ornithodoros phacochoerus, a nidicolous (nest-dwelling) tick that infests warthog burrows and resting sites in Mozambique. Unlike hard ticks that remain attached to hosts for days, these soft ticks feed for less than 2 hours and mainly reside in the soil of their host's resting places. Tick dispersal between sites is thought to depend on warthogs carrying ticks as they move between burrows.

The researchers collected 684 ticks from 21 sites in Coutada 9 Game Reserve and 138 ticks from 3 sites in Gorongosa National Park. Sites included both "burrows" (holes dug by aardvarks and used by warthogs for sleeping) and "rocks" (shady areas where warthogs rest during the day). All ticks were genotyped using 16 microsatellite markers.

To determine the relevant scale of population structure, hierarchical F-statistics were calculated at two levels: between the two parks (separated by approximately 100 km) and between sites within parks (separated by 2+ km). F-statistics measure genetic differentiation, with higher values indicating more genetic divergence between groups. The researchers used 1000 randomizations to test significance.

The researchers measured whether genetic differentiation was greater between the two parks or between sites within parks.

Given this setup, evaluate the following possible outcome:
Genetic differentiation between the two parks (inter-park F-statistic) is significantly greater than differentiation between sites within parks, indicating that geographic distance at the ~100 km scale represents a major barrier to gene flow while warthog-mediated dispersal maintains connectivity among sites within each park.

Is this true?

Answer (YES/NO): YES